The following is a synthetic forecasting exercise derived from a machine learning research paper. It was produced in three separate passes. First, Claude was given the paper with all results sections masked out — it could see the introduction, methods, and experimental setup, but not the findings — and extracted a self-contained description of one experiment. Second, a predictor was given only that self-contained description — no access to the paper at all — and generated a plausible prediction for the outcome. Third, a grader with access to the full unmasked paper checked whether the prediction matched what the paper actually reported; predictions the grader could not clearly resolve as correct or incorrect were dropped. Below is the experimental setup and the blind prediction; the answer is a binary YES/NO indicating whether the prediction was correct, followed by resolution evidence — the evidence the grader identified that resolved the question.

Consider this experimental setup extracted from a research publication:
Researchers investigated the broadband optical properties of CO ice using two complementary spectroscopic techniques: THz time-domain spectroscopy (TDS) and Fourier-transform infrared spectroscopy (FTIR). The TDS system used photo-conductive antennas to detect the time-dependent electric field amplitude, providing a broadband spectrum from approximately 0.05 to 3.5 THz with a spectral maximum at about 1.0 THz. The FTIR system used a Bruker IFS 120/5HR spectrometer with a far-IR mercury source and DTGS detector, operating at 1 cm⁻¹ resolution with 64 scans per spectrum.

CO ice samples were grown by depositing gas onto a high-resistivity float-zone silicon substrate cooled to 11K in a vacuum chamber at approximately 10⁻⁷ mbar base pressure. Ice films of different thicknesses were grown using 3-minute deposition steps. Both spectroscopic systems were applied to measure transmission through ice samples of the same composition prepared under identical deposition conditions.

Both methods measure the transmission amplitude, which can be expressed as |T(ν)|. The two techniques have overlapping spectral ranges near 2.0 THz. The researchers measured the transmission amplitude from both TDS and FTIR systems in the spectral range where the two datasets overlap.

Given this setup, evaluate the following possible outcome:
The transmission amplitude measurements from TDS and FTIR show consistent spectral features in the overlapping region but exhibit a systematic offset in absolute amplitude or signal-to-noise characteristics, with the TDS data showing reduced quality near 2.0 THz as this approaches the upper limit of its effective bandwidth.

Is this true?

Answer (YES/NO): NO